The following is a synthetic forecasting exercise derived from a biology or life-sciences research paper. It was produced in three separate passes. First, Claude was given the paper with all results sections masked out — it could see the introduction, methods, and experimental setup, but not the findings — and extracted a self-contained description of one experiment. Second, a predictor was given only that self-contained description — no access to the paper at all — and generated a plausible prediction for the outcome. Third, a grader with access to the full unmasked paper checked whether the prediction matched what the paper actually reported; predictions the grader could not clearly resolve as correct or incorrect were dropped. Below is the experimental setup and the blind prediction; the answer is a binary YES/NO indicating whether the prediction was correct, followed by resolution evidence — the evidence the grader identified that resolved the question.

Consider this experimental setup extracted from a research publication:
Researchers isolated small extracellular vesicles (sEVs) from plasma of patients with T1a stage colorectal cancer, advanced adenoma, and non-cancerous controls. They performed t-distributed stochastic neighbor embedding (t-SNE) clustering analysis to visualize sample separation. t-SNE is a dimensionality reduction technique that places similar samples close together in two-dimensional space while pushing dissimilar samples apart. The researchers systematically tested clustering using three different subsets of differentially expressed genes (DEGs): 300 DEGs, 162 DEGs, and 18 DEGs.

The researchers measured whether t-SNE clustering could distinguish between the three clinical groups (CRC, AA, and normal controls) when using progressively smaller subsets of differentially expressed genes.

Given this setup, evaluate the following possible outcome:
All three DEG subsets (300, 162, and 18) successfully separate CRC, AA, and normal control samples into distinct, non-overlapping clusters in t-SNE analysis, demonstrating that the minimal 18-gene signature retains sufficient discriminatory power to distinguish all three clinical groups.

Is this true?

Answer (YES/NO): NO